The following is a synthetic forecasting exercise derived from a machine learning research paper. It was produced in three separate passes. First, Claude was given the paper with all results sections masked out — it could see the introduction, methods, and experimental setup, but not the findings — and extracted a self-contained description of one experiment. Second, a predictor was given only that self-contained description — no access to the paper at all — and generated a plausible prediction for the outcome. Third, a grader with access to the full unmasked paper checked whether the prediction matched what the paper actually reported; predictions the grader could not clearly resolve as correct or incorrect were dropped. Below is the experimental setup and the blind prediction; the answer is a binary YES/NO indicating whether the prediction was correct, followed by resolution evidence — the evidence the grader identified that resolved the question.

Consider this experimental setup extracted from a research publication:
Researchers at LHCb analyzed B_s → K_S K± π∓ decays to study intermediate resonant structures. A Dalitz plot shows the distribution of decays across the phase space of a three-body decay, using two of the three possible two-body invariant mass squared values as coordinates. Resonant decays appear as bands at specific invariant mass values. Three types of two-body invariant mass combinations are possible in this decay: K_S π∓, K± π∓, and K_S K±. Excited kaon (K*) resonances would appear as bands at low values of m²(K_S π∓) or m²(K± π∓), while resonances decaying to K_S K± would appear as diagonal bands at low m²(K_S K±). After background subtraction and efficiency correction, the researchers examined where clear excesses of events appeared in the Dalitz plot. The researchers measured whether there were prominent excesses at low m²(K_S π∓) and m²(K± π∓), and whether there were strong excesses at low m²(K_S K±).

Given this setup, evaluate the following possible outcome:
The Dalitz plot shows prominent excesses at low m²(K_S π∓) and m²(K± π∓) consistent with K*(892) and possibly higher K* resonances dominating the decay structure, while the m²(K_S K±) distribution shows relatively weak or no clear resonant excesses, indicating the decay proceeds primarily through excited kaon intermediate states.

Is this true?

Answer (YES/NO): YES